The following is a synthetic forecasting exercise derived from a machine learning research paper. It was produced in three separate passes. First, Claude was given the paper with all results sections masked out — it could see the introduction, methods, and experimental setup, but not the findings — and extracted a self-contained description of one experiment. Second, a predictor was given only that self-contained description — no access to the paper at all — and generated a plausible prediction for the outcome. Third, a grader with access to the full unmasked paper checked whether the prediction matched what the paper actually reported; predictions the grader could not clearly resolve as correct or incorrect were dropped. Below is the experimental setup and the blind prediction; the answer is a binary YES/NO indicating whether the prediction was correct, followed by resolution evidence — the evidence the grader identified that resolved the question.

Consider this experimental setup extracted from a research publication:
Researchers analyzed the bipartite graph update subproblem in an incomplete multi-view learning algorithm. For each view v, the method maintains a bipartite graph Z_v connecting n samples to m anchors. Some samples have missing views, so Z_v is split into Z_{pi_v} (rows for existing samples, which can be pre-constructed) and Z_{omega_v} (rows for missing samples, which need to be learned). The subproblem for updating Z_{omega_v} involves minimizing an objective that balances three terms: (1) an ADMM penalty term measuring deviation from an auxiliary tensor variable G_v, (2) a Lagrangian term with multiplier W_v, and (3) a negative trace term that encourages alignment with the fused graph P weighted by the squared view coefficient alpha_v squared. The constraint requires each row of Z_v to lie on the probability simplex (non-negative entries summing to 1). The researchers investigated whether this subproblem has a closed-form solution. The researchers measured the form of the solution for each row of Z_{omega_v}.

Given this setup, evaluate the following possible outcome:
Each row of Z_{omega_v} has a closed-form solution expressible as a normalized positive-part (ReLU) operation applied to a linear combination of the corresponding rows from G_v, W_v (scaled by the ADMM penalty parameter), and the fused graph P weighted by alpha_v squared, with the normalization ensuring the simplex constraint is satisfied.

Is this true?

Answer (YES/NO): NO